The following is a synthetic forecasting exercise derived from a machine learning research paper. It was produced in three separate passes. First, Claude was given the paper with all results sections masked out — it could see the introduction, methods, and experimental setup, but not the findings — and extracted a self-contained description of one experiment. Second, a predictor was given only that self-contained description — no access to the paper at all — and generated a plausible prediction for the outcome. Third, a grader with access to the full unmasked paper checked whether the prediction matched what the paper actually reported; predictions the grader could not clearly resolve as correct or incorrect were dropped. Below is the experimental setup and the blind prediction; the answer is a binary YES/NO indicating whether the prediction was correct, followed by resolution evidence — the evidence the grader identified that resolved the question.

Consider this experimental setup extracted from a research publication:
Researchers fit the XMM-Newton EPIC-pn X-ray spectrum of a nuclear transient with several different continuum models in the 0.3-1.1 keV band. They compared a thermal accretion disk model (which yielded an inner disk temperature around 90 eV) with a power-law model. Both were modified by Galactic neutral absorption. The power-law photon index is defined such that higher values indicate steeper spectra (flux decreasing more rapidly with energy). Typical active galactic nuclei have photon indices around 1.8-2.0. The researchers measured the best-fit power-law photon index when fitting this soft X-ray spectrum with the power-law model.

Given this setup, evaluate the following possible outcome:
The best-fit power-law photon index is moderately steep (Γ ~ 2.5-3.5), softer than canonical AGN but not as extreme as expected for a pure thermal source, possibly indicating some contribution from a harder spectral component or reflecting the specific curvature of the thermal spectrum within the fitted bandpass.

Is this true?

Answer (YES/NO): NO